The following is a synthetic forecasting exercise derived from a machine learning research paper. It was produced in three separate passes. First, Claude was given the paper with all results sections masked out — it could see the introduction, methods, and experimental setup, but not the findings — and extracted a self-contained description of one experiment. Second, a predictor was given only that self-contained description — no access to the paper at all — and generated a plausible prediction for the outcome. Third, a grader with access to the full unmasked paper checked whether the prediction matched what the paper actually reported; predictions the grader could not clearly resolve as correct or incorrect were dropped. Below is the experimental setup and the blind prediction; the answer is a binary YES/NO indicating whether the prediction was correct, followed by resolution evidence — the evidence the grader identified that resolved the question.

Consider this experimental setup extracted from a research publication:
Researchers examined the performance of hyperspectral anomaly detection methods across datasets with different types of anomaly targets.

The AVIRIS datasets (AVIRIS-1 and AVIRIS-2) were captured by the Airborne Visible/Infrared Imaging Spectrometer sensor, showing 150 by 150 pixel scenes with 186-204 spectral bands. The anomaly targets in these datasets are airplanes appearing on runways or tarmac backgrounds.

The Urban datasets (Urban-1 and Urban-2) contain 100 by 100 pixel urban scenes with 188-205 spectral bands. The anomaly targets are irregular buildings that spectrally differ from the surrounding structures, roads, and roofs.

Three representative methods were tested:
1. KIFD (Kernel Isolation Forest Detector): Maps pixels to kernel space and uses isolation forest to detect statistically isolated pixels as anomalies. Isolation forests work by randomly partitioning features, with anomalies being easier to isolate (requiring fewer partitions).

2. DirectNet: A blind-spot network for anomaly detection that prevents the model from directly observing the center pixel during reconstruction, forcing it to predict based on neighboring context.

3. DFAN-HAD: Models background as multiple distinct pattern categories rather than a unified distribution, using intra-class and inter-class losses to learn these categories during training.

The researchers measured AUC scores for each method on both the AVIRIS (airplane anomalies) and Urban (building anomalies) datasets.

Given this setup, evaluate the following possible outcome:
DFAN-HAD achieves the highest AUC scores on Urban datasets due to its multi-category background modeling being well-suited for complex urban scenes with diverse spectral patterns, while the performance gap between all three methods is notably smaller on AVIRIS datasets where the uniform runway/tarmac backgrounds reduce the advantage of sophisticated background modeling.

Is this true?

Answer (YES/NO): NO